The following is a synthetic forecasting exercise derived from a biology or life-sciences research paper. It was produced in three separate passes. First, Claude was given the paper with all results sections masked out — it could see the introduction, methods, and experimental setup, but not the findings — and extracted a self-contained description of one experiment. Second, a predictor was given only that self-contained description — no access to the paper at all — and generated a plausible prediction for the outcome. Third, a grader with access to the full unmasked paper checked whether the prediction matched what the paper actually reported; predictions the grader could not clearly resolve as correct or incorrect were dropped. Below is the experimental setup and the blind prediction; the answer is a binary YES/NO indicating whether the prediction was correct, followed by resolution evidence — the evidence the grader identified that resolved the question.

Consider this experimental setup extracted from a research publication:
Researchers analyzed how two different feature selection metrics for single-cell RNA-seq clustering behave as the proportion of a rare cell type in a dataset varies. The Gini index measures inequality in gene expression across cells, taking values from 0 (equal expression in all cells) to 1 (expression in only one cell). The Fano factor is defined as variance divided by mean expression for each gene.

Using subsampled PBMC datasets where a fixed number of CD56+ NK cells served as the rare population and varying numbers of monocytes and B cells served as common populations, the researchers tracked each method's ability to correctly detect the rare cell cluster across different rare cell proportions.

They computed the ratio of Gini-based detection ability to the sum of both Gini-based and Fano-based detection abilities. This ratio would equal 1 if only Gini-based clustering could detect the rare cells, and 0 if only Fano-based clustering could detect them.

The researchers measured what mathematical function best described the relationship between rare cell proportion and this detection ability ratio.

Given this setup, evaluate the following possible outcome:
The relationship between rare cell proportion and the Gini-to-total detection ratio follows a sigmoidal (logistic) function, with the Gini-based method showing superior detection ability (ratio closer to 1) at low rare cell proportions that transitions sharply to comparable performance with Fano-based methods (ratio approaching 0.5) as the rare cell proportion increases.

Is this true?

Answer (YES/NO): NO